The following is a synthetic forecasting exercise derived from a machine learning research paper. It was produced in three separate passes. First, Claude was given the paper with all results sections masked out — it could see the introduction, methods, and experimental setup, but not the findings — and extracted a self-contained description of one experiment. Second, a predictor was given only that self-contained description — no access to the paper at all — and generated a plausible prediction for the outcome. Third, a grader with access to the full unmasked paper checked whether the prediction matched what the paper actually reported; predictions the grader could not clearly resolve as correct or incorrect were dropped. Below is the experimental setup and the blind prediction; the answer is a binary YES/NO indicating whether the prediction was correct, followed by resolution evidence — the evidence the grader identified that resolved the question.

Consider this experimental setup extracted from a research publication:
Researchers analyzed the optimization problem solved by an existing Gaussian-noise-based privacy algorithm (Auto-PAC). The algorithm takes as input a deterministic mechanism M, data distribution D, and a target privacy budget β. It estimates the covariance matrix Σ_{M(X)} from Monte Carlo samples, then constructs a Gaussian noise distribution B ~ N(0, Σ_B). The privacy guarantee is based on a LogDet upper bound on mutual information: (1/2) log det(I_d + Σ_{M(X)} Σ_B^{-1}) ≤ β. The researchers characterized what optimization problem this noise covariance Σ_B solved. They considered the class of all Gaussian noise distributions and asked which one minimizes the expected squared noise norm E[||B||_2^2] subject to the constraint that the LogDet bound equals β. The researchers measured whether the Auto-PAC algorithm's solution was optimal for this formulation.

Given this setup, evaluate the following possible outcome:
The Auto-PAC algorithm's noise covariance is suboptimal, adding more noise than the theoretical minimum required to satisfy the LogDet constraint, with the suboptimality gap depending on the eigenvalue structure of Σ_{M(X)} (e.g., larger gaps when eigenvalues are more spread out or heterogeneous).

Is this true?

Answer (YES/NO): NO